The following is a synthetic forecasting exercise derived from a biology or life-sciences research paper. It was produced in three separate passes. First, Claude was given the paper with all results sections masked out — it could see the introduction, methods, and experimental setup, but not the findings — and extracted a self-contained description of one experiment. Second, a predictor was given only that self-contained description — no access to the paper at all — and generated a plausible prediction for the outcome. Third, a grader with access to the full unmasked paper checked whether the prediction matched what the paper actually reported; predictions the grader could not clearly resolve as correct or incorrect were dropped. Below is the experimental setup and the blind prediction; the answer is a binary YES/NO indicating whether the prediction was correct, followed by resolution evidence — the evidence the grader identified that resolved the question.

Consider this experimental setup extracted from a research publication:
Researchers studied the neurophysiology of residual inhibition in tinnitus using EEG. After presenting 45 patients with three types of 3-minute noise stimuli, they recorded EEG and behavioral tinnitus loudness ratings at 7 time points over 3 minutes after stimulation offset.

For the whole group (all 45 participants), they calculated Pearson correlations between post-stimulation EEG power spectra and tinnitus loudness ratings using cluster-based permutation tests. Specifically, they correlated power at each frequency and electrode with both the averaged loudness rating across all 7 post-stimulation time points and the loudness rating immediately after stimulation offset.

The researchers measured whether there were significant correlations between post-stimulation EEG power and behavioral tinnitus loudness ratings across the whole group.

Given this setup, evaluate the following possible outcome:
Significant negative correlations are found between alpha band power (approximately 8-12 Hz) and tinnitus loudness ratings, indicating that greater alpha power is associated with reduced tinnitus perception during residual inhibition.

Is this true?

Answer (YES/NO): NO